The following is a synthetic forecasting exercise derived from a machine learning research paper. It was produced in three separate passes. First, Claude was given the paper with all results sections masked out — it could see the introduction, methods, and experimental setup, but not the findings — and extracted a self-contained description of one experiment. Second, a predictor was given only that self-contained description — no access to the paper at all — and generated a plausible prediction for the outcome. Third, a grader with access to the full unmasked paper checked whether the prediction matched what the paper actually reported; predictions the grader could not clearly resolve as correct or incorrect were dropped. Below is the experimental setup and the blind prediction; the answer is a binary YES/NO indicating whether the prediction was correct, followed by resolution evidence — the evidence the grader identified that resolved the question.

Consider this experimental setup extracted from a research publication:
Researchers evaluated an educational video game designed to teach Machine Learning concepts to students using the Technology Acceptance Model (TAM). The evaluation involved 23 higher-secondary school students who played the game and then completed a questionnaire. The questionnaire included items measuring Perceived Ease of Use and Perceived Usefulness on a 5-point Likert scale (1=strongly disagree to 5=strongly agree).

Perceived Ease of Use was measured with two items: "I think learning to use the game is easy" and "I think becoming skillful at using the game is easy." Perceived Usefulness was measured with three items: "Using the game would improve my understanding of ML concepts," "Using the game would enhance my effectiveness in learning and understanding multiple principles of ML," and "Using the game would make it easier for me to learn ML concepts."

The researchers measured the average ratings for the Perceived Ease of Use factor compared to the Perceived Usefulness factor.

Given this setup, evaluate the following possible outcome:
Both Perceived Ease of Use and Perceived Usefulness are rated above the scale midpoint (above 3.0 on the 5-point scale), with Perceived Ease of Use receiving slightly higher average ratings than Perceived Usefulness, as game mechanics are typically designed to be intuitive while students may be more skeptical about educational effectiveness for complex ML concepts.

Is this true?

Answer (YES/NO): NO